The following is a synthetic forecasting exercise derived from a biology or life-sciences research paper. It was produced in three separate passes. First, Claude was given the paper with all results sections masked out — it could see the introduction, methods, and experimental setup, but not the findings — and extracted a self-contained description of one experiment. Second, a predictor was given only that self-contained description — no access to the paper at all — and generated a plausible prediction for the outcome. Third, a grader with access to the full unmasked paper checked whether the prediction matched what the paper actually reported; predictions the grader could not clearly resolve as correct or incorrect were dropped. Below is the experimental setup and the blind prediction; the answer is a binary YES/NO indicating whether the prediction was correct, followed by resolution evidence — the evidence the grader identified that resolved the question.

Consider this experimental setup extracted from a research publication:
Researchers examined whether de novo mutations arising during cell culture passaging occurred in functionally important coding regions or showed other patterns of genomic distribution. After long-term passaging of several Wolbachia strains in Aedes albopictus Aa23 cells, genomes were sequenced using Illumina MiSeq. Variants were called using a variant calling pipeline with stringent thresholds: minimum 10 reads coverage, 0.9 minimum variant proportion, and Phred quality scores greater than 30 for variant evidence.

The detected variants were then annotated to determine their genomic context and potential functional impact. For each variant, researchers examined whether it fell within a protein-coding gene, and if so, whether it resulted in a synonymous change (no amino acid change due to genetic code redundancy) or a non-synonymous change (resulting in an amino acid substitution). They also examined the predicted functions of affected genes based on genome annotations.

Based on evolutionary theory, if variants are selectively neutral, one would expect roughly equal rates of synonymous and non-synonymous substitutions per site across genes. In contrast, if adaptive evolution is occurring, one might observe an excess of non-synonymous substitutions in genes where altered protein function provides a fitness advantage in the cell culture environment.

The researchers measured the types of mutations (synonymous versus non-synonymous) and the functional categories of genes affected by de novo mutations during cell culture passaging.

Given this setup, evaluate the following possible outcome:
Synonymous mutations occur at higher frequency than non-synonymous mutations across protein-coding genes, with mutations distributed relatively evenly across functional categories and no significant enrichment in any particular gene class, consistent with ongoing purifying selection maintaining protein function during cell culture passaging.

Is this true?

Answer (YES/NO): NO